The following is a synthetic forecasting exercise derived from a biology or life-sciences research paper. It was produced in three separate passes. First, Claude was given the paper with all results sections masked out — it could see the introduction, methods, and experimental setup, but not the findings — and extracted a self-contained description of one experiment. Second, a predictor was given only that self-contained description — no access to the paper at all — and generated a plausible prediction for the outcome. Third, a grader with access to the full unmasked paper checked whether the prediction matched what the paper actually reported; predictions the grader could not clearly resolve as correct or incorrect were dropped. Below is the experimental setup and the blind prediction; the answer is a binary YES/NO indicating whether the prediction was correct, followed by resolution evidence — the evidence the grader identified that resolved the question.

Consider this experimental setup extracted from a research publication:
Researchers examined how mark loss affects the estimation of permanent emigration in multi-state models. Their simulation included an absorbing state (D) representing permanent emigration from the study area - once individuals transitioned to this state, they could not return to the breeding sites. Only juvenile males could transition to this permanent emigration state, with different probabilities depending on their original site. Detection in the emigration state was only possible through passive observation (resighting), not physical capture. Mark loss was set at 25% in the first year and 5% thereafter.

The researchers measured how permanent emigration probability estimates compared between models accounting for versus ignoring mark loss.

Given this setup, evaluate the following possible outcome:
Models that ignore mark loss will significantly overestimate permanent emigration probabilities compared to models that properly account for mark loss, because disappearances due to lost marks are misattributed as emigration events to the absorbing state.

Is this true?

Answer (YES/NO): YES